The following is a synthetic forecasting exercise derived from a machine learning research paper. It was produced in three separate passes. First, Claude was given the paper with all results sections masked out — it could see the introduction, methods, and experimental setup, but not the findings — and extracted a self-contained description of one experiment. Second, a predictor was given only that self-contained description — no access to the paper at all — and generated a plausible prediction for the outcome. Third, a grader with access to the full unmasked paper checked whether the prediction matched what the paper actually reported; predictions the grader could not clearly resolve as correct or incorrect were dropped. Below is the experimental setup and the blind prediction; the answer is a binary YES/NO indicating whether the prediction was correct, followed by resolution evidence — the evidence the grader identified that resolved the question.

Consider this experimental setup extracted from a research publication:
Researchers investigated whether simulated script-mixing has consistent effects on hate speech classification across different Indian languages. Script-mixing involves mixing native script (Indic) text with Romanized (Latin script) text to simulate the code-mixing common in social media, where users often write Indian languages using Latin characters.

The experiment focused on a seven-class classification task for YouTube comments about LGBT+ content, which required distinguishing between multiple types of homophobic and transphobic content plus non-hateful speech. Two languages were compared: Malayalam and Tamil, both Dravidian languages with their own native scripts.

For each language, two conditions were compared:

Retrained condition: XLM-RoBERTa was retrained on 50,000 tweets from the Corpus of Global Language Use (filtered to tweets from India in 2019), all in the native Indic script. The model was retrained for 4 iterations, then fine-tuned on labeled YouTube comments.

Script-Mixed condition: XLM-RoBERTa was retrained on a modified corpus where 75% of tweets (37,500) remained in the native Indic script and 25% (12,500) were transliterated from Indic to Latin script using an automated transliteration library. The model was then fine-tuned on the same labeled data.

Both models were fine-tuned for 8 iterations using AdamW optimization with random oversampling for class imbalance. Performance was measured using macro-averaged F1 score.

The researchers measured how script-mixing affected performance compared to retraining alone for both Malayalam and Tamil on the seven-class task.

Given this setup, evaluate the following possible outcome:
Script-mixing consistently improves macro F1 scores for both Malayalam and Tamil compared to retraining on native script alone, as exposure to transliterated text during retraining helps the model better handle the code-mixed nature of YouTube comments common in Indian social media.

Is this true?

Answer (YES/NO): NO